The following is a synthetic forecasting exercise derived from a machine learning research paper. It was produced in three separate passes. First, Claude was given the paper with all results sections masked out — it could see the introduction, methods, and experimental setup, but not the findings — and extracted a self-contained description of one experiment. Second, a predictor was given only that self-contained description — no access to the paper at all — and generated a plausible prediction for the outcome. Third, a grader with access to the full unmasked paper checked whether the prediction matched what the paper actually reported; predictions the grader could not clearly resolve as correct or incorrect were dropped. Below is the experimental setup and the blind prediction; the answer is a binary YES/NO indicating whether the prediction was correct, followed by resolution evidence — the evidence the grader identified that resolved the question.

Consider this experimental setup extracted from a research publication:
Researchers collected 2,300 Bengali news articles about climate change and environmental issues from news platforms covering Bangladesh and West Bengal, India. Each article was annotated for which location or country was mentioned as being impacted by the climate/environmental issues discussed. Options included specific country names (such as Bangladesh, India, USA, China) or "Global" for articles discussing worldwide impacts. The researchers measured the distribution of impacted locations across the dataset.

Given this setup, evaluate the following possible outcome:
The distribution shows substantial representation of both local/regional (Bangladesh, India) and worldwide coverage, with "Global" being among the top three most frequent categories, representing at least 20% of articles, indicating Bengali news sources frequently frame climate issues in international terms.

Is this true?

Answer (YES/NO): NO